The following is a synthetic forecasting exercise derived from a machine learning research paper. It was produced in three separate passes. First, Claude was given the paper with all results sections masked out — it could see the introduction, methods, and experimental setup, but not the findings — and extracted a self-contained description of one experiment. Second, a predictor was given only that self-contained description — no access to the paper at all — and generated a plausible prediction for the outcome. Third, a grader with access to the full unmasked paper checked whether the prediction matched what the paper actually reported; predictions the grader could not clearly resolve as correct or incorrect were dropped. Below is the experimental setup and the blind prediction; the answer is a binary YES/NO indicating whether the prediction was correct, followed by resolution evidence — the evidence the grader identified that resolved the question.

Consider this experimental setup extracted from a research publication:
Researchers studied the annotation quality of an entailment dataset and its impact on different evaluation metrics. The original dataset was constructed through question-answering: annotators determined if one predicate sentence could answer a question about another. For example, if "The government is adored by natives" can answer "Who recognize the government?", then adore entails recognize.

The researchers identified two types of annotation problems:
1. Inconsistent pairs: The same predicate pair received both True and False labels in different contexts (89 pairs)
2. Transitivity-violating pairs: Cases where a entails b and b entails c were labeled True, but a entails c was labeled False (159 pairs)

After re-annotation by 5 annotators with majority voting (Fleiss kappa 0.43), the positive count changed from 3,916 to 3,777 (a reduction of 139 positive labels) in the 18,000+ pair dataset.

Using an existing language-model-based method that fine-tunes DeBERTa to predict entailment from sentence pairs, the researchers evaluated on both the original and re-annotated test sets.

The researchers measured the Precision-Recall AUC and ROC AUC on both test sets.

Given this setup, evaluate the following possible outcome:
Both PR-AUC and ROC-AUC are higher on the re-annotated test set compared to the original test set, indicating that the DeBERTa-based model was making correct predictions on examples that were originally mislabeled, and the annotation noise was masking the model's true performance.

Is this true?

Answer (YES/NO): NO